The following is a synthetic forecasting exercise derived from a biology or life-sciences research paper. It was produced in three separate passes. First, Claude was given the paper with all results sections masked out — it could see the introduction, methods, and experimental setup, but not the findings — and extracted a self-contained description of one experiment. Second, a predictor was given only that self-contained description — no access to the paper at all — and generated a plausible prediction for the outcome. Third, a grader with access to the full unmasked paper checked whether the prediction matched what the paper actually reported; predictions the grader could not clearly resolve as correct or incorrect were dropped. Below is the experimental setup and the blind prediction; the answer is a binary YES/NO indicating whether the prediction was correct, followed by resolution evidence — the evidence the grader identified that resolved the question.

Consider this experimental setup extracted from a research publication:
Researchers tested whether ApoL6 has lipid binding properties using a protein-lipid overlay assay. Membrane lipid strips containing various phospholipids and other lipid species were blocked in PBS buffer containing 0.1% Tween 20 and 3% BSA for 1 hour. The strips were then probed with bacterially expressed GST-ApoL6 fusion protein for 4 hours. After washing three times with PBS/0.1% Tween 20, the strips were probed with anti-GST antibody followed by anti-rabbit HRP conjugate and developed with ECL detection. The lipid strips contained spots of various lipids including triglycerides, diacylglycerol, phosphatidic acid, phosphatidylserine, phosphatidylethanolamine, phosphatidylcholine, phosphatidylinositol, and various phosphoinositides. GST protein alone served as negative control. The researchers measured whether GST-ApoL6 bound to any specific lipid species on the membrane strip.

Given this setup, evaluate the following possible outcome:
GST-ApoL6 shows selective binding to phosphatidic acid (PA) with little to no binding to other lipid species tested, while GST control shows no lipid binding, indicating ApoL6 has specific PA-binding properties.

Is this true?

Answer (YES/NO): NO